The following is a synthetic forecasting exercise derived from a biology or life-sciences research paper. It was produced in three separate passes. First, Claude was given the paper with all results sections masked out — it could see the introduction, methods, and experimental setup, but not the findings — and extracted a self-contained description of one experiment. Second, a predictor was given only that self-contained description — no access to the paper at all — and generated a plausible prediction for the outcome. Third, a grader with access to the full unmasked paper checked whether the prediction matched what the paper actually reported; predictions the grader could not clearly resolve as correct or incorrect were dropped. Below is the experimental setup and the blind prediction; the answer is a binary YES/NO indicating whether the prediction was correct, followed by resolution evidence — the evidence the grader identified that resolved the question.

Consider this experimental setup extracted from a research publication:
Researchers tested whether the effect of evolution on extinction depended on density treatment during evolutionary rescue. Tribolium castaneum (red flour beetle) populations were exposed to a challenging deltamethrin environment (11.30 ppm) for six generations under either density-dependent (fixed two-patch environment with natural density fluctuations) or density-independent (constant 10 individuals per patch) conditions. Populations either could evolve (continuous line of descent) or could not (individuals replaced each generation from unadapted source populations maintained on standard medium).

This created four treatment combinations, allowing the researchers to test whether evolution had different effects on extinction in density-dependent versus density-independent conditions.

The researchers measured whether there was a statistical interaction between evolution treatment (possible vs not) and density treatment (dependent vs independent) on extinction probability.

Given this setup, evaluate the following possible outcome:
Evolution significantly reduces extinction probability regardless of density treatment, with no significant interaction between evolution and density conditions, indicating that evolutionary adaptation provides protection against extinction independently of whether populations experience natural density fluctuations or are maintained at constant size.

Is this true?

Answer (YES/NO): NO